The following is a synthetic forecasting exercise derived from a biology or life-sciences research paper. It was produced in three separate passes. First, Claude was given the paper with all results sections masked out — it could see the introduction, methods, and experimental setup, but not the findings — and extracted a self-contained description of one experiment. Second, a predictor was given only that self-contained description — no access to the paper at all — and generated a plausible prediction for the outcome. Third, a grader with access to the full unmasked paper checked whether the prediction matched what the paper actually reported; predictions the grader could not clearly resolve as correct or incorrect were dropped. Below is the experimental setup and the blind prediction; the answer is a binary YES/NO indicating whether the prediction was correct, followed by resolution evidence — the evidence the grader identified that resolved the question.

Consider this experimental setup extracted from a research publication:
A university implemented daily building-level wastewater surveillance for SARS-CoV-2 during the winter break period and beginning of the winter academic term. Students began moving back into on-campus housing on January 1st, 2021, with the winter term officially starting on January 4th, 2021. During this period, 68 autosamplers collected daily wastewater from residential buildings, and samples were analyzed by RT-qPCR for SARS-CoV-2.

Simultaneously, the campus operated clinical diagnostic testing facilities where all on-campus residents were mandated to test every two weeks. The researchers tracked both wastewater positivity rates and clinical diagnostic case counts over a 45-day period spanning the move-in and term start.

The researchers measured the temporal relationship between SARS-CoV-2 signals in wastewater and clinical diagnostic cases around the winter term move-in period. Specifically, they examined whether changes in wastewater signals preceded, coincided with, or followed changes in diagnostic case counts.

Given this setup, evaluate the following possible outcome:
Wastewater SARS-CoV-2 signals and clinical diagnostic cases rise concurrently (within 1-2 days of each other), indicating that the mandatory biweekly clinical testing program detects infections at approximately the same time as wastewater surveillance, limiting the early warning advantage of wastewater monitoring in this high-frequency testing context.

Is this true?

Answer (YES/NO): NO